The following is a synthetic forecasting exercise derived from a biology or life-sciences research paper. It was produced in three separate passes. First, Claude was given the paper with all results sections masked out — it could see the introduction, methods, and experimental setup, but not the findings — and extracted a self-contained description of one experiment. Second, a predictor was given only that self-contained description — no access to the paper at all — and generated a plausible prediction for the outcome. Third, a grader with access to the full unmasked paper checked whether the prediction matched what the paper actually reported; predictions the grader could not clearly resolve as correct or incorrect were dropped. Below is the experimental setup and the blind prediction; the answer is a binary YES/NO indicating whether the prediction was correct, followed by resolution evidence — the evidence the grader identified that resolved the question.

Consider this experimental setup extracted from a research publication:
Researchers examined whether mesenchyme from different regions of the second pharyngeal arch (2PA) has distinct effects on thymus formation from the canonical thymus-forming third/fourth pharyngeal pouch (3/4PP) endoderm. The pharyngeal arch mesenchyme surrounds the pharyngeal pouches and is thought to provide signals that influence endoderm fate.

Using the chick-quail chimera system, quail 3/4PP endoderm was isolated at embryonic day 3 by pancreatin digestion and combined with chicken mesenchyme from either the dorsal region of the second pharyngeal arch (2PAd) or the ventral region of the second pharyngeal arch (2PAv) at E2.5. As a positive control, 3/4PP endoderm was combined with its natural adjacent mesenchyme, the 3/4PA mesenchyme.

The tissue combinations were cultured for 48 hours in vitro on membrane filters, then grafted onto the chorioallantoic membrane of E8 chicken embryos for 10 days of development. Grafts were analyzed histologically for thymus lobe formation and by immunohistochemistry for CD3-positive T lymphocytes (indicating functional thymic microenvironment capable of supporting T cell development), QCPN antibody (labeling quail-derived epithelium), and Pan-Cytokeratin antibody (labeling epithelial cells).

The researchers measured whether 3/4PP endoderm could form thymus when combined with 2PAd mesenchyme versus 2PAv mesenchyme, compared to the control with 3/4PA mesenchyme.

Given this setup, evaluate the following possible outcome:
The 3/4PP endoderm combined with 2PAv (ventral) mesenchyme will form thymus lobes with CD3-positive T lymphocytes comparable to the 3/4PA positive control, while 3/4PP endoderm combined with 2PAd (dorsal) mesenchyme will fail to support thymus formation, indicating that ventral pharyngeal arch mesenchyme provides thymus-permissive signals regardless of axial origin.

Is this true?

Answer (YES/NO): YES